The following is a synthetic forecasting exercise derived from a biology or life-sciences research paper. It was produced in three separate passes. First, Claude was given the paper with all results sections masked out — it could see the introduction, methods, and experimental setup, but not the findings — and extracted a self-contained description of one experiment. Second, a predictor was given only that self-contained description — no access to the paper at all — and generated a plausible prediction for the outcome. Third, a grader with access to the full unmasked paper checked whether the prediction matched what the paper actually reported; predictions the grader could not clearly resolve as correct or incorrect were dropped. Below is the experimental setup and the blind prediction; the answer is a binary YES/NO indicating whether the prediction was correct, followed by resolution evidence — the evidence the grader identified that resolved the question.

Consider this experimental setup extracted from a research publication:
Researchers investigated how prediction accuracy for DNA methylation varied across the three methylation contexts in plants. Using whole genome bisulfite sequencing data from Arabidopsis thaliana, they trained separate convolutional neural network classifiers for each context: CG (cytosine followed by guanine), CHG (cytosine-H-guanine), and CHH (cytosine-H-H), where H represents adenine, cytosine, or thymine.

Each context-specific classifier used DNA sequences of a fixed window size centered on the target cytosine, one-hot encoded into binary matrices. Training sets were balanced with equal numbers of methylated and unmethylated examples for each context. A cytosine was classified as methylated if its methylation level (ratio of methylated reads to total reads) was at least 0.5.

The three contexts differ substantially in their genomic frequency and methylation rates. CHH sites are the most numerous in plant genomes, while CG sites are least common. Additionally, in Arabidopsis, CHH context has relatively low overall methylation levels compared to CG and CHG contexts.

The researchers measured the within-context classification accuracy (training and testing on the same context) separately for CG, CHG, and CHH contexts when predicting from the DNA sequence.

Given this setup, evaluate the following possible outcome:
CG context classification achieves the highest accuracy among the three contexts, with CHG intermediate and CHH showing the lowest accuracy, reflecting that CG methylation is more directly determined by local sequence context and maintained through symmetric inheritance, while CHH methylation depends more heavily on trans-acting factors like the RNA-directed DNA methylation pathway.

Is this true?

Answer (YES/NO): NO